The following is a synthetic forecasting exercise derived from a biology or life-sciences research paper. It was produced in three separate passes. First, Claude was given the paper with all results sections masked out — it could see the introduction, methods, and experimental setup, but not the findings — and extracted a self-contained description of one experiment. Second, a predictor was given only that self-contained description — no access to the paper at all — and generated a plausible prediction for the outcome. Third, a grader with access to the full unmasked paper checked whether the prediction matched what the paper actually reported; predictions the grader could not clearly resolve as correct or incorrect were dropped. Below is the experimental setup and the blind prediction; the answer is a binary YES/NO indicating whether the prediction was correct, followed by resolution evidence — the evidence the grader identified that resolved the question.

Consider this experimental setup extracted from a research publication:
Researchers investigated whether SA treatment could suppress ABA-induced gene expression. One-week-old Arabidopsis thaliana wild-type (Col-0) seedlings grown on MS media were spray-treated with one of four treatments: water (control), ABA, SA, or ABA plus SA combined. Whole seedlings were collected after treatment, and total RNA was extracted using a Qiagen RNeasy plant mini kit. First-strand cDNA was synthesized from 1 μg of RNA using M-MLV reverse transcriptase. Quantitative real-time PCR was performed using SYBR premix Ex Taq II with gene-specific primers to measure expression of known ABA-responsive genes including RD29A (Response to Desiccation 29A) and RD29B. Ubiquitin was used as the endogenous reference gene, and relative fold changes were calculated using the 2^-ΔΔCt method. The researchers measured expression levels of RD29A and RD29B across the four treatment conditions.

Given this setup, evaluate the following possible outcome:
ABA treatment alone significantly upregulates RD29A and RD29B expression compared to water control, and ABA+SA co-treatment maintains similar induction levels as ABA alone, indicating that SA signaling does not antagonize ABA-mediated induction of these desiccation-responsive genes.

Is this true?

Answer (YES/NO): NO